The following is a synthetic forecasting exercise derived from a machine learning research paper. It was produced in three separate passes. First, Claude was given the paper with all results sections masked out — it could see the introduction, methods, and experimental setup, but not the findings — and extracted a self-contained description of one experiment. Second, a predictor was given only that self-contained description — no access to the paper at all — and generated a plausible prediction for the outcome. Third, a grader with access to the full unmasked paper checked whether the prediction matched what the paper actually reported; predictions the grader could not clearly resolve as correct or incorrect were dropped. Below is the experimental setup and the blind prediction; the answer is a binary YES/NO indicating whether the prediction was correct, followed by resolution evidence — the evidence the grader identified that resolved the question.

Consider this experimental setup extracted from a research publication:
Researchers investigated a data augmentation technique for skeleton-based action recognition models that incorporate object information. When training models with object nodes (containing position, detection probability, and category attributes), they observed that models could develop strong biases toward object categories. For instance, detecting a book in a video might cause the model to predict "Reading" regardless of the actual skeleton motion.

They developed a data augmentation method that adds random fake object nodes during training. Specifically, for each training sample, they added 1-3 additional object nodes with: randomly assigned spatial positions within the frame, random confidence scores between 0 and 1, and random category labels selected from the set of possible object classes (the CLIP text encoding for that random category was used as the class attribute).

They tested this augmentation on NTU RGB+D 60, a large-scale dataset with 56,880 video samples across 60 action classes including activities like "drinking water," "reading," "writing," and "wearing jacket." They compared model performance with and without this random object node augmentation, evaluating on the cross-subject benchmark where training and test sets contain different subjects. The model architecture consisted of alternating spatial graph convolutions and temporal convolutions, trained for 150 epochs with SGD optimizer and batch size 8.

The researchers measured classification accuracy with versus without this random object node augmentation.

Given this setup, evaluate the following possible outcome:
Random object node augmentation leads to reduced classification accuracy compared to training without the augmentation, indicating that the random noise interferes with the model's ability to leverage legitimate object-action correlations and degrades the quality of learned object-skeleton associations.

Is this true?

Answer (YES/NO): NO